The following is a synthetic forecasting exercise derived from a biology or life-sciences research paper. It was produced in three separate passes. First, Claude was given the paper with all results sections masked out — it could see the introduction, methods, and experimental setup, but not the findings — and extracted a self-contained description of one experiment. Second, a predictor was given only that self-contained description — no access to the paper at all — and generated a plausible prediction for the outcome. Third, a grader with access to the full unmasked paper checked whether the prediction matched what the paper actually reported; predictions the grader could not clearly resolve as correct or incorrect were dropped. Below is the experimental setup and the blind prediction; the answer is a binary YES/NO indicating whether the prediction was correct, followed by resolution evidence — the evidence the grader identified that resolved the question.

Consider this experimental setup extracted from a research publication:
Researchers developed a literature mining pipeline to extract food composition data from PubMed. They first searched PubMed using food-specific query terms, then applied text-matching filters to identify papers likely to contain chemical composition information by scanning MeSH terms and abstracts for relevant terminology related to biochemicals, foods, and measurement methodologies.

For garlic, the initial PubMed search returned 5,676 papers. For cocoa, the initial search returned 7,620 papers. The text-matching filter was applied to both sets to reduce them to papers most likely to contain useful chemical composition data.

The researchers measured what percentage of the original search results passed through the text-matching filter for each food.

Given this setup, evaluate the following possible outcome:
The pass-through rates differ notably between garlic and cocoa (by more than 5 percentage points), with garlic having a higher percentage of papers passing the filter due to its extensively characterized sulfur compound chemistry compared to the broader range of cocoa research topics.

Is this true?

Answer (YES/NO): NO